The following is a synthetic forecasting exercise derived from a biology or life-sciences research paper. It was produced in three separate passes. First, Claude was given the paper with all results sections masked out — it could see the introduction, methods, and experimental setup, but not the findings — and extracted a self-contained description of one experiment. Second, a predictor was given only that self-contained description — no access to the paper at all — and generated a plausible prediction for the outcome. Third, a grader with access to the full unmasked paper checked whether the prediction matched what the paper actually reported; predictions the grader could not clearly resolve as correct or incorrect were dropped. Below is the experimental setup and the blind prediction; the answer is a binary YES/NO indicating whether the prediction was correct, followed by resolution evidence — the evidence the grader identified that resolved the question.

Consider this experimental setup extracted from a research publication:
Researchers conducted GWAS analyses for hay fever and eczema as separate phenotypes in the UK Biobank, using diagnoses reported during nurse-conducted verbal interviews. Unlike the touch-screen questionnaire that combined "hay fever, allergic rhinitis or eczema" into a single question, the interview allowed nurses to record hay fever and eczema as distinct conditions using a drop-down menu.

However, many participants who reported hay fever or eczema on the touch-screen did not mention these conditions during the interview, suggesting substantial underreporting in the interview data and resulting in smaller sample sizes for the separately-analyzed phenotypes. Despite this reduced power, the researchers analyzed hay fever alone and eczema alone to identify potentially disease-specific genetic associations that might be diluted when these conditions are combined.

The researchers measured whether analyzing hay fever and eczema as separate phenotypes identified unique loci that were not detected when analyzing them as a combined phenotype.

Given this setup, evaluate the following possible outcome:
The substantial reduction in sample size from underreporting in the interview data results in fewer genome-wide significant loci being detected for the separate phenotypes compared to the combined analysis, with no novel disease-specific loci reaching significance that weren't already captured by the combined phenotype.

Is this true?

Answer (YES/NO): NO